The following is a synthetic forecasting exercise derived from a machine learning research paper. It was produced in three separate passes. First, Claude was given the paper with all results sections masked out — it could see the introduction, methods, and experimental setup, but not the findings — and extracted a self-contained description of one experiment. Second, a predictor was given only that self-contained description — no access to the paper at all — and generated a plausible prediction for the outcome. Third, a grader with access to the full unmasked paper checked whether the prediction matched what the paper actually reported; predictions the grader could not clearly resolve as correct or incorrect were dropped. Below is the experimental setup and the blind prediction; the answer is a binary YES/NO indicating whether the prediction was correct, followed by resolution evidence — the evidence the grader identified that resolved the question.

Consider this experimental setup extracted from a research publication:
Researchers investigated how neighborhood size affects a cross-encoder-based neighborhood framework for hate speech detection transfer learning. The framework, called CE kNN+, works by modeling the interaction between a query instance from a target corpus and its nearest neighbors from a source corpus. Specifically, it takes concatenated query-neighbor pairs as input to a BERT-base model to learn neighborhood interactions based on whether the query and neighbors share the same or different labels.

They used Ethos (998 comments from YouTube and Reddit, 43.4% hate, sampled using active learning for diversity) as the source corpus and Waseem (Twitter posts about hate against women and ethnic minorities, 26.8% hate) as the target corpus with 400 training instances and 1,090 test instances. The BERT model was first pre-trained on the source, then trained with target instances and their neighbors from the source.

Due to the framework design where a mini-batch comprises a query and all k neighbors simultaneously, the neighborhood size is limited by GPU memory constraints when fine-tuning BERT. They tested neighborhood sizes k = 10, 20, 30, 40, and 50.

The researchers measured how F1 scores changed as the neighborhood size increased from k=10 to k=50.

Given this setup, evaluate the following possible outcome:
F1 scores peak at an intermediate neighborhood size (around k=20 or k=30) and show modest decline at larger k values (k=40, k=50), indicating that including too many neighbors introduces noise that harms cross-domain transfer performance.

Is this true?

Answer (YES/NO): NO